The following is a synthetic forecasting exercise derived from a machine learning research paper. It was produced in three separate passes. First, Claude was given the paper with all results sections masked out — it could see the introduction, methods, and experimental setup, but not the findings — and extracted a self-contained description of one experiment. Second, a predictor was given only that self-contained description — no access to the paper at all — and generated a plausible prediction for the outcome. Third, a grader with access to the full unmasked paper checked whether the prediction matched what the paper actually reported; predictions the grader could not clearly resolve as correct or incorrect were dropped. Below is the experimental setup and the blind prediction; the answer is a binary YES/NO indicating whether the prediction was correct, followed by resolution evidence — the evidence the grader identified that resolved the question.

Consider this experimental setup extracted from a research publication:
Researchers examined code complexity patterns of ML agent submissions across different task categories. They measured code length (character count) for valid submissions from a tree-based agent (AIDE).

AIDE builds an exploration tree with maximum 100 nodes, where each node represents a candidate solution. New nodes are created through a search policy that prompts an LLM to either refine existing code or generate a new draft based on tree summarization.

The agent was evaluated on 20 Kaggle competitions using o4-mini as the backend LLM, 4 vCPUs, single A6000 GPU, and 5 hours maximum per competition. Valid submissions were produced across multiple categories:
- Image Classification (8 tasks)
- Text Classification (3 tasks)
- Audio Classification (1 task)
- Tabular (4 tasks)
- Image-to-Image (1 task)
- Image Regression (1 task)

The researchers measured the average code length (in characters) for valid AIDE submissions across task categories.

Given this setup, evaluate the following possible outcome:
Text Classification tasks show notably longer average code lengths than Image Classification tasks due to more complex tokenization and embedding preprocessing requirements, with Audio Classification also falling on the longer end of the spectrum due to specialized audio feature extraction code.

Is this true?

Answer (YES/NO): NO